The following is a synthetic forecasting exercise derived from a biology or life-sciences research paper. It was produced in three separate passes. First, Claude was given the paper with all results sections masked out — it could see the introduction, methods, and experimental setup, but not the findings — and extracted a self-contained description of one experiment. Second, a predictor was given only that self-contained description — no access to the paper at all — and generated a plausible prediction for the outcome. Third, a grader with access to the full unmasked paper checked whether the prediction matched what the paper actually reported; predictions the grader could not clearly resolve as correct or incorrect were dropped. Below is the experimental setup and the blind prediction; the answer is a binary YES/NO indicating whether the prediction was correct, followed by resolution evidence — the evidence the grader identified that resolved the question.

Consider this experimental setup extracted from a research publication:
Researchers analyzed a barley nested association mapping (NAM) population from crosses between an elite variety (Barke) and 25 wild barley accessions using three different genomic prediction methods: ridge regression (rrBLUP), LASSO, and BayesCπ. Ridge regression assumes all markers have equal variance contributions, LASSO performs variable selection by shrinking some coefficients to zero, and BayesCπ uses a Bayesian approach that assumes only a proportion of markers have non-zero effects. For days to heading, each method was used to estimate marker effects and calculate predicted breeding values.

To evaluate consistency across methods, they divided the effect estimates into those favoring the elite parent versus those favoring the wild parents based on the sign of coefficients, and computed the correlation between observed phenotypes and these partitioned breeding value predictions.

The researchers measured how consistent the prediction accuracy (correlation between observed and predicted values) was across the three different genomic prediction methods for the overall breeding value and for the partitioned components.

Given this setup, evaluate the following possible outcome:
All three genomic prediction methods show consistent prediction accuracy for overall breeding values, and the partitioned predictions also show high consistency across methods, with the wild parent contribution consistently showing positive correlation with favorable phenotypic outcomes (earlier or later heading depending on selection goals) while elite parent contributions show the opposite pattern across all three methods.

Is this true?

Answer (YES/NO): NO